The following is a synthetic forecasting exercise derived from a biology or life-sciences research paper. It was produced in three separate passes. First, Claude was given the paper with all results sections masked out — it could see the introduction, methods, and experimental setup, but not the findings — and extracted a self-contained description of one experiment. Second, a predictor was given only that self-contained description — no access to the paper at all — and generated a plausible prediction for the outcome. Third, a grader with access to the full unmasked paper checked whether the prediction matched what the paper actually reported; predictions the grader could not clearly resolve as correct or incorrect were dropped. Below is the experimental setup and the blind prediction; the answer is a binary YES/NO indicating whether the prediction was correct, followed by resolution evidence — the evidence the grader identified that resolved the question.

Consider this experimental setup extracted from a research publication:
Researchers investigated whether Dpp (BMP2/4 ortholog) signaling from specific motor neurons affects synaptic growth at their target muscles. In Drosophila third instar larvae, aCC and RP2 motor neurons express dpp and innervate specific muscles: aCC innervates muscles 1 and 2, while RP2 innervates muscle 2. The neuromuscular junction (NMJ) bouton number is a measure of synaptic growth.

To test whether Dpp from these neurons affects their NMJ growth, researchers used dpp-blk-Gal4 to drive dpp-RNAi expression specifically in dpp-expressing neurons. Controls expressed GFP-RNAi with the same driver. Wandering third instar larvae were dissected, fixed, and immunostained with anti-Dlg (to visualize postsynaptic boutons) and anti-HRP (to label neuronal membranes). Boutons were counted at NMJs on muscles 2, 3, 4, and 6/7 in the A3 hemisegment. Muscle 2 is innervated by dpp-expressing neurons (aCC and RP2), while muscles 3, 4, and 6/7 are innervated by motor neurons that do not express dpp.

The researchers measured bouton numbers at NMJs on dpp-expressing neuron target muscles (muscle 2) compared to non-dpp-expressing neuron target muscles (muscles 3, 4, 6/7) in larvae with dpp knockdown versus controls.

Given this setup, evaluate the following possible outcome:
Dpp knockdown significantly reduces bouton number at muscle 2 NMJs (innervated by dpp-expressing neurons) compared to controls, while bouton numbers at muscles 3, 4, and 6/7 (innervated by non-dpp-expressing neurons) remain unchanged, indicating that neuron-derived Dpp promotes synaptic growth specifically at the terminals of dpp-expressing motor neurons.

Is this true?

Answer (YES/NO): NO